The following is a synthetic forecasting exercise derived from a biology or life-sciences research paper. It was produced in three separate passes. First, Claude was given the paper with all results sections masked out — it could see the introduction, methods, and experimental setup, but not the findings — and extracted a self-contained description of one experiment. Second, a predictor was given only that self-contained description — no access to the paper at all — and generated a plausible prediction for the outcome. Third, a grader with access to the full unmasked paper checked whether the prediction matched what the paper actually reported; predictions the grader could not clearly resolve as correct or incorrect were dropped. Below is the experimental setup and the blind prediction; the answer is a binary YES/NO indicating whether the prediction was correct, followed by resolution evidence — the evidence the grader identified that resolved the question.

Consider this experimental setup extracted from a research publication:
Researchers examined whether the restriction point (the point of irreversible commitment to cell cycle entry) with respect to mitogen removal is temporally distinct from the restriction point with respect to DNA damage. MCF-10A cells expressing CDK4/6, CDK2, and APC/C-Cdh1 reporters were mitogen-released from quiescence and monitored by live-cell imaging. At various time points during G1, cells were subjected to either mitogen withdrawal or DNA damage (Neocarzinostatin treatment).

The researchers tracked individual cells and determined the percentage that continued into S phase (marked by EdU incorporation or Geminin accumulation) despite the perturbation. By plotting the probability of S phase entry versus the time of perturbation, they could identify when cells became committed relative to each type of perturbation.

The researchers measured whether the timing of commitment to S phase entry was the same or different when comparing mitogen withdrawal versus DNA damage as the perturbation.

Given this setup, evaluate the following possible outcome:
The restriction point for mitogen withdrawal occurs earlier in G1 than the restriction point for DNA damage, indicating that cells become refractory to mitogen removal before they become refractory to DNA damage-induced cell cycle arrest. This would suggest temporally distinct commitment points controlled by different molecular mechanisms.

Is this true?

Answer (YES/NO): YES